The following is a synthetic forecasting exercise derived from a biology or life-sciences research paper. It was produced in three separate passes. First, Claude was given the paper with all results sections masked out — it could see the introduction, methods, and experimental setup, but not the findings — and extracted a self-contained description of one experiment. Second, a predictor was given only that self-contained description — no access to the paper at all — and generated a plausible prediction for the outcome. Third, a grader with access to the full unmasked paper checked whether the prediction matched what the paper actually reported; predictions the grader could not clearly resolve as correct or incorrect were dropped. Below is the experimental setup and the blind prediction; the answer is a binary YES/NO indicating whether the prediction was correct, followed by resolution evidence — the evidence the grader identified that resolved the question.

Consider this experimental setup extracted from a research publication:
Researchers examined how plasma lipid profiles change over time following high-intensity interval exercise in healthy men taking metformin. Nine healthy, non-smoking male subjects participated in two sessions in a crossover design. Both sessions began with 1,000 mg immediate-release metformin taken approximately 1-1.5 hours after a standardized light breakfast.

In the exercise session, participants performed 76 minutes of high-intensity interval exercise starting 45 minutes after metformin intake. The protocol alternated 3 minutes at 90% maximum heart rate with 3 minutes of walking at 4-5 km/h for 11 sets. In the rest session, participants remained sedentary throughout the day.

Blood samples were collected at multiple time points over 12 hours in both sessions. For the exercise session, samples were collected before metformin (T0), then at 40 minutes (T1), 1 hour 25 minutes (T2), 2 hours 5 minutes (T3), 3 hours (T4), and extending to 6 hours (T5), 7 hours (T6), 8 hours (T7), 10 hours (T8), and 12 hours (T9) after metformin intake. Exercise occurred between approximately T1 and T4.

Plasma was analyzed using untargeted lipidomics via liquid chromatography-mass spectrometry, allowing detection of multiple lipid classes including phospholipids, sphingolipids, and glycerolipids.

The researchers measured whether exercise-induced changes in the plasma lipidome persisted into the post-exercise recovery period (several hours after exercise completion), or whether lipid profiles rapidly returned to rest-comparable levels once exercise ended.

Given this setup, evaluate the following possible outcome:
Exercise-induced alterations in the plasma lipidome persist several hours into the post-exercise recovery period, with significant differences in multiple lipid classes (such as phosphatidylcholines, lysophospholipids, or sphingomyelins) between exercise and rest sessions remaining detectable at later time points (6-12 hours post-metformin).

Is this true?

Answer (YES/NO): YES